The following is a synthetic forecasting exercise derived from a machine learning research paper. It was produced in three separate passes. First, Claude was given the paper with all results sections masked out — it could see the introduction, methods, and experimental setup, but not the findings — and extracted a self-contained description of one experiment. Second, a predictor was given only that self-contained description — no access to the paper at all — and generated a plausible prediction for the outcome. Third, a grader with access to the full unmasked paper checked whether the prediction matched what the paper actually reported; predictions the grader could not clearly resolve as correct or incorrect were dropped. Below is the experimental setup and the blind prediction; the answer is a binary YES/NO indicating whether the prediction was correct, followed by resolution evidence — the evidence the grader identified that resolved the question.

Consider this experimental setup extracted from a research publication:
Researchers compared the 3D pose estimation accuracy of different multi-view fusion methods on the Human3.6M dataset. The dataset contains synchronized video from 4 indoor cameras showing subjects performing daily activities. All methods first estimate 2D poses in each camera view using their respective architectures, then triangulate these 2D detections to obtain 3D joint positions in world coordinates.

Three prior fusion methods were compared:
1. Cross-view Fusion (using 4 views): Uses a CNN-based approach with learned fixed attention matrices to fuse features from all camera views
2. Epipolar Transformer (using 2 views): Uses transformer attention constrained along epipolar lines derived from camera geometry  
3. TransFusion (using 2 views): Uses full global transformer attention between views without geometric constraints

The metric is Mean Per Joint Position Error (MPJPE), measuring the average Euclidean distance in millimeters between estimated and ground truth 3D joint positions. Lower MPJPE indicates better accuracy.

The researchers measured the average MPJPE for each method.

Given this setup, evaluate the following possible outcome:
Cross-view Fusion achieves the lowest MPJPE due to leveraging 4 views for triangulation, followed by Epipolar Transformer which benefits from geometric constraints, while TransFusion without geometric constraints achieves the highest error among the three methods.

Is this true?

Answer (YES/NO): NO